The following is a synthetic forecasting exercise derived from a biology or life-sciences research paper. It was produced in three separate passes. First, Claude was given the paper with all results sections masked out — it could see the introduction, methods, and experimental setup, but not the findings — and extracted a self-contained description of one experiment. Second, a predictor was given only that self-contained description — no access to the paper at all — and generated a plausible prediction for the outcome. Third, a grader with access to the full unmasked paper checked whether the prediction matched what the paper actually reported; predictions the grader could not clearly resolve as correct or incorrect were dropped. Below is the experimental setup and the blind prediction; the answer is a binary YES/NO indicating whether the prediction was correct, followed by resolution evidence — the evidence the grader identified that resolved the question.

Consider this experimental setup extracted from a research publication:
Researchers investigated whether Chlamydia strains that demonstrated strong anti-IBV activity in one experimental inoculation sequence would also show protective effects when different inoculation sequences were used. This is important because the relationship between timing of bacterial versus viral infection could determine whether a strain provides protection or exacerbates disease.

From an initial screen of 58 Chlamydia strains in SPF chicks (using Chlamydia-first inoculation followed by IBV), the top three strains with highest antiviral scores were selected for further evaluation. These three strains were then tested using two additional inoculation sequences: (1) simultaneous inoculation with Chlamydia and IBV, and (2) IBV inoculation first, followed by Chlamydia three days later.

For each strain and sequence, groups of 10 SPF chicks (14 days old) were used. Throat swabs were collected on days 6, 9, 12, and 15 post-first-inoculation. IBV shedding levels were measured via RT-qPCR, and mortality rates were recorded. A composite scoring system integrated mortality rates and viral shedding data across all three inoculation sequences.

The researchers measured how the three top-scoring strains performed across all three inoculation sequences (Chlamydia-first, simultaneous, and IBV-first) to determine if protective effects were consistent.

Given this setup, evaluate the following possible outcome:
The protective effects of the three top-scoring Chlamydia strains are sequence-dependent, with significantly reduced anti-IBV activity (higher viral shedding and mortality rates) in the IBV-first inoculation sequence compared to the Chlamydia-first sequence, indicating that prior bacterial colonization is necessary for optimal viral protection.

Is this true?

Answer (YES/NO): NO